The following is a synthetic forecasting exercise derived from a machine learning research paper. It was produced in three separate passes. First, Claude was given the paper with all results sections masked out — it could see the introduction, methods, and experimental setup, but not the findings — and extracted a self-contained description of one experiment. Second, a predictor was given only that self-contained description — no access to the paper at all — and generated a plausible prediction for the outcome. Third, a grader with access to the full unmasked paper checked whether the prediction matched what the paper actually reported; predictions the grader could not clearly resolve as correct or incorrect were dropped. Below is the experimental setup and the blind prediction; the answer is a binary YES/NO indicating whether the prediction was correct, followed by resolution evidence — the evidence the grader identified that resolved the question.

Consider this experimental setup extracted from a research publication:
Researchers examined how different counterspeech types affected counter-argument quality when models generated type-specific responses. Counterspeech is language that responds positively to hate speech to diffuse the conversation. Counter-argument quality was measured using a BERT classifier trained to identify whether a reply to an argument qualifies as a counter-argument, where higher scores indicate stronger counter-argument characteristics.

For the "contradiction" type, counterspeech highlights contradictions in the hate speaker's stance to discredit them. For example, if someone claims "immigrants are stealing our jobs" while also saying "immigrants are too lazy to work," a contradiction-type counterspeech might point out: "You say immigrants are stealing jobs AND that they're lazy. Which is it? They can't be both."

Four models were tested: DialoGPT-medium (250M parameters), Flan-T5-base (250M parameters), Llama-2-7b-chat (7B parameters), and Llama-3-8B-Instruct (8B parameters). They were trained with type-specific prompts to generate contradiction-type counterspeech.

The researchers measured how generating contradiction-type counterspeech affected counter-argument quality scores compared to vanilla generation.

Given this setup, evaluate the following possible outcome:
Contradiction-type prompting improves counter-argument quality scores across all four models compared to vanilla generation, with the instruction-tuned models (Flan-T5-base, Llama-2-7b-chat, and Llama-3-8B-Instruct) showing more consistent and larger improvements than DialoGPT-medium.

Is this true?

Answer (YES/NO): NO